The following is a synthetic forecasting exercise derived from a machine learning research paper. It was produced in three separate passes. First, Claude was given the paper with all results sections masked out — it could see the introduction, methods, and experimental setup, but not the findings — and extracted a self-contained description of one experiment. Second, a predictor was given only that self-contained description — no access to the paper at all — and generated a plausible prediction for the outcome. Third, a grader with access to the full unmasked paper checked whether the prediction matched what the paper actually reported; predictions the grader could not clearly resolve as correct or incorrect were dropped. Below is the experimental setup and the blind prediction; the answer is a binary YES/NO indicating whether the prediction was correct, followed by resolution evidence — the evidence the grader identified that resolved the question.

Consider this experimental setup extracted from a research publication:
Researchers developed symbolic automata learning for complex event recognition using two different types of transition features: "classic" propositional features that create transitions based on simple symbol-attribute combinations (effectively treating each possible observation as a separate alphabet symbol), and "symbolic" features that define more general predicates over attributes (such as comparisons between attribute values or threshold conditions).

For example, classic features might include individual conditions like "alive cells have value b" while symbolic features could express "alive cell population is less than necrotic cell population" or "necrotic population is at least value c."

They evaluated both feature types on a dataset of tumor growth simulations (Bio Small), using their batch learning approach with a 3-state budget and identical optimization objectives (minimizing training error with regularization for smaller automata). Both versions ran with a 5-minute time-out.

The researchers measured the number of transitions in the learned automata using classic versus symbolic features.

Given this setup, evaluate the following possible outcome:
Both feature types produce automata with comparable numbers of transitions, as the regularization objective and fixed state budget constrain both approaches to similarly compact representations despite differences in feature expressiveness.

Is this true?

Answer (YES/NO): NO